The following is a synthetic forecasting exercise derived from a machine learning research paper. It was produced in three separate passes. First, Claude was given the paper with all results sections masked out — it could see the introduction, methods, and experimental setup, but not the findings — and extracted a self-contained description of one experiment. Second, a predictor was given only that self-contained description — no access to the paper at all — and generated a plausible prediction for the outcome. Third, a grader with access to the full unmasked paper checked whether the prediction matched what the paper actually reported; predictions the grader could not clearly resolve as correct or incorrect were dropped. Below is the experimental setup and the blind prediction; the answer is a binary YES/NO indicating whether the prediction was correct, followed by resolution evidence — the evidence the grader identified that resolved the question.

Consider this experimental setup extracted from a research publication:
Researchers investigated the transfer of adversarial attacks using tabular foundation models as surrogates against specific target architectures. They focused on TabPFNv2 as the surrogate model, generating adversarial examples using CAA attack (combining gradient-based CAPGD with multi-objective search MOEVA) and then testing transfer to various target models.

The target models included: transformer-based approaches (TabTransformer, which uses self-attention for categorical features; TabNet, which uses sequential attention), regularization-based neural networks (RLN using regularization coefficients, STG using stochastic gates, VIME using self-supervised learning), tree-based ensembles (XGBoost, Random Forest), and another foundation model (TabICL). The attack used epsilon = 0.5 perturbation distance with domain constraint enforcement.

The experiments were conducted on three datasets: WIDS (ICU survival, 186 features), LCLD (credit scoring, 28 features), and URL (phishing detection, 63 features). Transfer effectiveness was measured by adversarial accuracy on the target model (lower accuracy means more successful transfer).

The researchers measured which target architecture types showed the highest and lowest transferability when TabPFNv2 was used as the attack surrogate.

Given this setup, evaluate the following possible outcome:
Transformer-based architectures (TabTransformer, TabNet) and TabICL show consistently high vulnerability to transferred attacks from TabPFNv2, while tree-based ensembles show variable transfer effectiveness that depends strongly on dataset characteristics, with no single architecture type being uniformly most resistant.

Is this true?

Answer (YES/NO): NO